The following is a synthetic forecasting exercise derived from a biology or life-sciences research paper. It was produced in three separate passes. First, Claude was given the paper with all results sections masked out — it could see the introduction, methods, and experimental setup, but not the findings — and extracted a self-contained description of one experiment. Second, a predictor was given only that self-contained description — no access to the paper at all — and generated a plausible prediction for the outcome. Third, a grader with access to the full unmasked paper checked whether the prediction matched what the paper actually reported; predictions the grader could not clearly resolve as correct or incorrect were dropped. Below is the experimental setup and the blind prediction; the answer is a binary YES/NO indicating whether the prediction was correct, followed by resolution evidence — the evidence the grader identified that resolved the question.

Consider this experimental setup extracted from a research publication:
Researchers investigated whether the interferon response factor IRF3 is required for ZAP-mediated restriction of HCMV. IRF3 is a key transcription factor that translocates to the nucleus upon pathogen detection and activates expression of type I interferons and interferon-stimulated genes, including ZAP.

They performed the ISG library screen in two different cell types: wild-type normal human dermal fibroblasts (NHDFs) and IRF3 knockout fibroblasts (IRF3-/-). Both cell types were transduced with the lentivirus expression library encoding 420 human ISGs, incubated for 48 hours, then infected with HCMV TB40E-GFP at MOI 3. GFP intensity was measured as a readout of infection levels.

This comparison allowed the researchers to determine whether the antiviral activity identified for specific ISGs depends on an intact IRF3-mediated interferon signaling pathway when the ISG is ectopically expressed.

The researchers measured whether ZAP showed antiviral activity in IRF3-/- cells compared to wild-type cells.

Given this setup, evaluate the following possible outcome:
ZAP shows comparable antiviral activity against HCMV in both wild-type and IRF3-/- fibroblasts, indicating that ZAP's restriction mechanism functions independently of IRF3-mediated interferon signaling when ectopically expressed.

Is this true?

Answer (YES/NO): YES